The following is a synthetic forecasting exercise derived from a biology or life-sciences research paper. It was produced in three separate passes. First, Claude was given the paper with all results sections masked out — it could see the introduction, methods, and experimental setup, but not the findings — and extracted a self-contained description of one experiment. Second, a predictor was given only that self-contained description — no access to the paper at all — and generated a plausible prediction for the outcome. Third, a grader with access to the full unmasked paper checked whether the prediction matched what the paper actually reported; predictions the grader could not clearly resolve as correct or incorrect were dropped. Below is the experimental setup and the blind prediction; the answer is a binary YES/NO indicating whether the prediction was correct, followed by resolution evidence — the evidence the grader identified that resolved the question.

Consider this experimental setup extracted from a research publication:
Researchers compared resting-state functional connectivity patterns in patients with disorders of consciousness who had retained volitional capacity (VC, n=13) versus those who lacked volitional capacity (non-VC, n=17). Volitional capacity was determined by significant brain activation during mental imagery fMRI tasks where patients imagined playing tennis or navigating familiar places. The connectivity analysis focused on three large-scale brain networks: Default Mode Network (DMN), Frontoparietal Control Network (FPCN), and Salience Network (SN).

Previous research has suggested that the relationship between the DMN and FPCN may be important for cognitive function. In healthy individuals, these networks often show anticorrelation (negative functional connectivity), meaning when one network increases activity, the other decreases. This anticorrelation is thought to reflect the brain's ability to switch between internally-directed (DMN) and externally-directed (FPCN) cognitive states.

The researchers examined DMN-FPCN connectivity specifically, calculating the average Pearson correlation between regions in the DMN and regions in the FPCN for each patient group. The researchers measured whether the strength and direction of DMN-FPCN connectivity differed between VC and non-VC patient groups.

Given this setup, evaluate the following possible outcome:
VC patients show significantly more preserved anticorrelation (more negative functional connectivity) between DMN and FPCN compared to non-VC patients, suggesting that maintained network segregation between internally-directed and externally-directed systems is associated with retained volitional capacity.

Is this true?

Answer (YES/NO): NO